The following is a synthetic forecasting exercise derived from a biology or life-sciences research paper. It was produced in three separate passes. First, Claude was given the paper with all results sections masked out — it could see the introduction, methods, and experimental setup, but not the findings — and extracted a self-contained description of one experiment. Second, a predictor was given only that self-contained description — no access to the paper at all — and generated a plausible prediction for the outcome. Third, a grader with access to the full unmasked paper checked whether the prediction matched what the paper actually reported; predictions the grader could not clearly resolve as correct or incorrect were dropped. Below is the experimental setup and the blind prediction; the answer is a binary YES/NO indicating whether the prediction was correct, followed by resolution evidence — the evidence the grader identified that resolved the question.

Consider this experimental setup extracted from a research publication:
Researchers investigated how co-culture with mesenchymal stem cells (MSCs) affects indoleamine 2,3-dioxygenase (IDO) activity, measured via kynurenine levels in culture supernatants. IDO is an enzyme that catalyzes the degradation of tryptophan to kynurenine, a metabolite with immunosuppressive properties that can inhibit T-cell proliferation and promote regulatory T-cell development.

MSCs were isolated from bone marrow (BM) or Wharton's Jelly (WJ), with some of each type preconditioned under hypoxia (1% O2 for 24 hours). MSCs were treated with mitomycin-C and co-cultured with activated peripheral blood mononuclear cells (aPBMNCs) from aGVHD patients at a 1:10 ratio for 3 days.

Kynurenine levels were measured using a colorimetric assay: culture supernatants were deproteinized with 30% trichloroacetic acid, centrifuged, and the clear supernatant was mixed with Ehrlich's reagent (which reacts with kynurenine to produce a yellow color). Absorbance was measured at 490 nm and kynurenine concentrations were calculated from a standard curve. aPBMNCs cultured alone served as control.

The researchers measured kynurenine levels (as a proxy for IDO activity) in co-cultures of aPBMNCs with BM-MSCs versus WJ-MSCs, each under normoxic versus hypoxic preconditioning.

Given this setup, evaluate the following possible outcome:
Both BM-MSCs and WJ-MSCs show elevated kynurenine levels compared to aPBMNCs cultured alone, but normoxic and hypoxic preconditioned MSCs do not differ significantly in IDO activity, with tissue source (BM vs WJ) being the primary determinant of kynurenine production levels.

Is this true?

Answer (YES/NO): NO